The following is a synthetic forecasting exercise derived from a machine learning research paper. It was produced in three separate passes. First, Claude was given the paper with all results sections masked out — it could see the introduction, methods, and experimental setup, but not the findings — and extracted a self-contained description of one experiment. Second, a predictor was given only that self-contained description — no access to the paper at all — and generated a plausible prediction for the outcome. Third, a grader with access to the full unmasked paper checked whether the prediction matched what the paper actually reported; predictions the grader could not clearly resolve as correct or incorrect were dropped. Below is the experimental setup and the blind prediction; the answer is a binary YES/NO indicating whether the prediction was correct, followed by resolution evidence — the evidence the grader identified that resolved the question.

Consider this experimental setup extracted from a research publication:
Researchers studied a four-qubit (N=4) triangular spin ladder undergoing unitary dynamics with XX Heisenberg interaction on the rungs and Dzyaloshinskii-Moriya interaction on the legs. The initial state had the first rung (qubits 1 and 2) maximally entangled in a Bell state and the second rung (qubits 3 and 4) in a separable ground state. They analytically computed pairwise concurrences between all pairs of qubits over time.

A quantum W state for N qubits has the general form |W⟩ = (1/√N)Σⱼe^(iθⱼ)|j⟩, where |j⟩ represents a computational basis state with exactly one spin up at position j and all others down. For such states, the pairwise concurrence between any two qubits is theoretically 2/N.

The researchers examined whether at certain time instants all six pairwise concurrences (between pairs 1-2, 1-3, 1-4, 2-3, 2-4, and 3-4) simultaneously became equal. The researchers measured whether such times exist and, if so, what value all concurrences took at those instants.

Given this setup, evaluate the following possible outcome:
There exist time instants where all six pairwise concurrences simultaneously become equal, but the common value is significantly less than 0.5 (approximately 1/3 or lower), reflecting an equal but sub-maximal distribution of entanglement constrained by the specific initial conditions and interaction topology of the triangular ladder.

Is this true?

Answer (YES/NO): NO